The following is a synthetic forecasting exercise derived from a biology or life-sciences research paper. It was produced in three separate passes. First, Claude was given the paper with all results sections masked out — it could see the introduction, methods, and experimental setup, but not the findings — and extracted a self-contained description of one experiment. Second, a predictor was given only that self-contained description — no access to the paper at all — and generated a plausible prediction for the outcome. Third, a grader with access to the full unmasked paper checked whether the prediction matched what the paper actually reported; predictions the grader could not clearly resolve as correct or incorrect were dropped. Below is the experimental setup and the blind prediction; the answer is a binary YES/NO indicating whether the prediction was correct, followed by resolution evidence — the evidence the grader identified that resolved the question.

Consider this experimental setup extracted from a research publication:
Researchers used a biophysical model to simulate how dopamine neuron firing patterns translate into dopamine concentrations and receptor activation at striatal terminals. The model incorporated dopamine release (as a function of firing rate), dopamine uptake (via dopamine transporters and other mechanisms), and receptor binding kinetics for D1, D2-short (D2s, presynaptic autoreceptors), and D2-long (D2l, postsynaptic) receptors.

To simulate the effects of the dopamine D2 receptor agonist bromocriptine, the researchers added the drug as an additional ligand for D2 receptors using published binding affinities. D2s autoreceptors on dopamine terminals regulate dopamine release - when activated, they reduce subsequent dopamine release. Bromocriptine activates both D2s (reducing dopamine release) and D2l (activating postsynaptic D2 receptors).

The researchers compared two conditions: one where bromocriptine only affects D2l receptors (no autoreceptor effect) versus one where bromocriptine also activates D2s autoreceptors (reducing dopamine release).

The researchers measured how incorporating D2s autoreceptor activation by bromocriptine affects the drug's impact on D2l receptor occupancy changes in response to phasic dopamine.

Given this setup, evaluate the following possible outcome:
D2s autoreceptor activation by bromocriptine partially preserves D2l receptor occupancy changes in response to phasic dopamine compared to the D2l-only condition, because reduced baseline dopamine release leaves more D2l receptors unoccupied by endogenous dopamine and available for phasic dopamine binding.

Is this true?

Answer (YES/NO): YES